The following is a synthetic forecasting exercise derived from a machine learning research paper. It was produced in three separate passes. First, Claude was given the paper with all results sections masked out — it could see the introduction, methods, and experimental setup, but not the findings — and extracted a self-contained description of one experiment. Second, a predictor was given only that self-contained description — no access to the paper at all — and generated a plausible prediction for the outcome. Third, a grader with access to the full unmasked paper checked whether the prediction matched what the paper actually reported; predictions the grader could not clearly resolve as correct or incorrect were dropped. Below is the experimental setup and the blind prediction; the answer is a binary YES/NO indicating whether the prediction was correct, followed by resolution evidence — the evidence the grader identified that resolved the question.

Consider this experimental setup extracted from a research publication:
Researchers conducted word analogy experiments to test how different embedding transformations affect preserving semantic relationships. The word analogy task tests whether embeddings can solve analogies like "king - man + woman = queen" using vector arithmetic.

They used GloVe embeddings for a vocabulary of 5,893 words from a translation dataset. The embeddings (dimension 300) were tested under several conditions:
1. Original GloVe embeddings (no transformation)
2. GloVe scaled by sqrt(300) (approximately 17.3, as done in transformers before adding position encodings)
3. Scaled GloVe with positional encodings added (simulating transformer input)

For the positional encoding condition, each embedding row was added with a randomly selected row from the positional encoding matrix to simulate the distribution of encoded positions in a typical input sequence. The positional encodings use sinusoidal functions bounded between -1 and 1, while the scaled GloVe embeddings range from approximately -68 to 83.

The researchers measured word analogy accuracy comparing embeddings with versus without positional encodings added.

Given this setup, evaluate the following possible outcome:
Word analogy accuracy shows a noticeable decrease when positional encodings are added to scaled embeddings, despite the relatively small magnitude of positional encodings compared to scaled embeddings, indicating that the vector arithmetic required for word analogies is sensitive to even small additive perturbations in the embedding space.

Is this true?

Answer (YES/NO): NO